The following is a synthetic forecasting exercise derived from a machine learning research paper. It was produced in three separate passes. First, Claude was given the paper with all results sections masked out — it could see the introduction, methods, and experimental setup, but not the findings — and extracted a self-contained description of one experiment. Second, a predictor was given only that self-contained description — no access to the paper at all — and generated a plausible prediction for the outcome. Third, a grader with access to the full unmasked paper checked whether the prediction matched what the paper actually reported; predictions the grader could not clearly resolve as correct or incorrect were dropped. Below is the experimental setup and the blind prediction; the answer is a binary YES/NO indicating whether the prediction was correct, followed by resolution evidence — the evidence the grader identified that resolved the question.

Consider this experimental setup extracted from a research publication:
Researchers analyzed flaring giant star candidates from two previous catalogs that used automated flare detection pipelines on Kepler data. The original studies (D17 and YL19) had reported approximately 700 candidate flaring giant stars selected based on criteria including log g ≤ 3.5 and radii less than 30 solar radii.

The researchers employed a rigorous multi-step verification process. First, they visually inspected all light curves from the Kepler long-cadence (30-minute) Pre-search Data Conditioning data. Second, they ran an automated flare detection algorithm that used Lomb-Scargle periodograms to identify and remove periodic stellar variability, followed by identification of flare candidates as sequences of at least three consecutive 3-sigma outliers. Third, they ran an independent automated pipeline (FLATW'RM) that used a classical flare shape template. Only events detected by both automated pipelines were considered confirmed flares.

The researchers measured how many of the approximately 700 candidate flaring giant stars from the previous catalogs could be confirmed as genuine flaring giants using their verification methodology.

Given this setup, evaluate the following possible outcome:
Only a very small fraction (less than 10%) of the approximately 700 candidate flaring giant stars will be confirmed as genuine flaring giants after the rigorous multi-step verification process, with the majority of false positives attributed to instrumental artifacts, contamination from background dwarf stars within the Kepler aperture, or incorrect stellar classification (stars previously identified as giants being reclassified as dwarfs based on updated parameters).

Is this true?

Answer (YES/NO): NO